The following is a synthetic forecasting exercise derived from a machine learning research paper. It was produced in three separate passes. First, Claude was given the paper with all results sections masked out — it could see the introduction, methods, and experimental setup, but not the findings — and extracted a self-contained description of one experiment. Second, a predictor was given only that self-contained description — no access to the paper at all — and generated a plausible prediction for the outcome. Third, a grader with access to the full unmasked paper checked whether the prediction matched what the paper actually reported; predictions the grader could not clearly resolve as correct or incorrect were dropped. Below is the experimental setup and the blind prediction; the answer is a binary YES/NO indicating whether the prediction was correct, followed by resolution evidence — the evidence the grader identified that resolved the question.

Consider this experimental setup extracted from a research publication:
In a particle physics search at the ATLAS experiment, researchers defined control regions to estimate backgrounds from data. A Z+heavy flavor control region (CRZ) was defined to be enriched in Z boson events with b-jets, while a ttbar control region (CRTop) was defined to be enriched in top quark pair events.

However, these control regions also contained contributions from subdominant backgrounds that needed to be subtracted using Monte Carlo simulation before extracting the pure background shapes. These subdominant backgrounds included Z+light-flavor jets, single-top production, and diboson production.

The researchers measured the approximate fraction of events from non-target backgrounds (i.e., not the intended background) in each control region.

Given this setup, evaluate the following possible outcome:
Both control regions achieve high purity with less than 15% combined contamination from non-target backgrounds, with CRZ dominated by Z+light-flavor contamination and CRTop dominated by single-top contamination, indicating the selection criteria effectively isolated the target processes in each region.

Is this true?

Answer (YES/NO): NO